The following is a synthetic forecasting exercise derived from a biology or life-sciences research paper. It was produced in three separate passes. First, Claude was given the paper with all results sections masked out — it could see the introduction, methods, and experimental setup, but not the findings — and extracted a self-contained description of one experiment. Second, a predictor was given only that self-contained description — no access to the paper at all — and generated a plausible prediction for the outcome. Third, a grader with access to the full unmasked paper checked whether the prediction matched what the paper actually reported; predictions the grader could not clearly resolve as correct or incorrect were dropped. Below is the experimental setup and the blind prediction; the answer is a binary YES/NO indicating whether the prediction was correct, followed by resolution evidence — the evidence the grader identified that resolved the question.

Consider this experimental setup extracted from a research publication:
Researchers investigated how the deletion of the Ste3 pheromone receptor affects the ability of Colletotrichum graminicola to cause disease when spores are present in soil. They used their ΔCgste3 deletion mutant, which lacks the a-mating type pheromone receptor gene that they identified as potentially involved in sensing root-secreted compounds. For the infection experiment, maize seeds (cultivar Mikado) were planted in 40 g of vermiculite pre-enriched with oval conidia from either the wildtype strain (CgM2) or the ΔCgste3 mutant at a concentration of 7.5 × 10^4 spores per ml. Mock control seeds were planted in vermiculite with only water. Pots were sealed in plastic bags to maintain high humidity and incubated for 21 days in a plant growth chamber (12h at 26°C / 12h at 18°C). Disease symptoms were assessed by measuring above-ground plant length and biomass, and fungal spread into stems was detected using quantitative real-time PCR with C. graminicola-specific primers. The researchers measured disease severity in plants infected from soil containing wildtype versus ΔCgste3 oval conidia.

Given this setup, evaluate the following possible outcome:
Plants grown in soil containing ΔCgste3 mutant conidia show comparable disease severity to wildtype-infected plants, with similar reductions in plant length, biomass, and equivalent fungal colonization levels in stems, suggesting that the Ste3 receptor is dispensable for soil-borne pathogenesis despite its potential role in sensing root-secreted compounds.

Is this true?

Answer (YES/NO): NO